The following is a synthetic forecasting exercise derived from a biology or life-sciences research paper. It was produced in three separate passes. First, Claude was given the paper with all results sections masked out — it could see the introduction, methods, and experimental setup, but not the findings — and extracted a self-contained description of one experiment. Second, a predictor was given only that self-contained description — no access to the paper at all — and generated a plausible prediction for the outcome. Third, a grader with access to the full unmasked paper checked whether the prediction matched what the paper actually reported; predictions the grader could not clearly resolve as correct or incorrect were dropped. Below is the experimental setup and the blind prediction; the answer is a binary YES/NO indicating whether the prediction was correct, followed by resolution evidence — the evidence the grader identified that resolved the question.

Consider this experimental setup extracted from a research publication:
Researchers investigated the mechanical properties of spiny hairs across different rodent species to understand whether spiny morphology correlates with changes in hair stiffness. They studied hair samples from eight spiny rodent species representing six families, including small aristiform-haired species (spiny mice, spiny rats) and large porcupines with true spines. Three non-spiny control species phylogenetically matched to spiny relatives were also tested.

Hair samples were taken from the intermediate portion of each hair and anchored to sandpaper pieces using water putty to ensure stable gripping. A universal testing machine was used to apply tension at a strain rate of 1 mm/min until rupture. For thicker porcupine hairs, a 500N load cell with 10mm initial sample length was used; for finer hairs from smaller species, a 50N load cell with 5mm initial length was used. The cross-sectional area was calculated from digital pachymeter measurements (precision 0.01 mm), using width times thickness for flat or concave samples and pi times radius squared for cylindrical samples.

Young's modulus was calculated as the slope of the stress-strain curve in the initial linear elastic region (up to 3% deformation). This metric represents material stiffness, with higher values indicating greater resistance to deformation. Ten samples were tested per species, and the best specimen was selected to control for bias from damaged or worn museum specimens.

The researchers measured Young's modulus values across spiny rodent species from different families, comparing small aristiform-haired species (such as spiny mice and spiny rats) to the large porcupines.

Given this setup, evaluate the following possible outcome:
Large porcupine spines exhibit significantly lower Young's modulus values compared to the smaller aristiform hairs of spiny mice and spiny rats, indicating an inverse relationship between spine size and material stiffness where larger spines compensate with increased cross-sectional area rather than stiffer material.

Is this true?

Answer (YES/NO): YES